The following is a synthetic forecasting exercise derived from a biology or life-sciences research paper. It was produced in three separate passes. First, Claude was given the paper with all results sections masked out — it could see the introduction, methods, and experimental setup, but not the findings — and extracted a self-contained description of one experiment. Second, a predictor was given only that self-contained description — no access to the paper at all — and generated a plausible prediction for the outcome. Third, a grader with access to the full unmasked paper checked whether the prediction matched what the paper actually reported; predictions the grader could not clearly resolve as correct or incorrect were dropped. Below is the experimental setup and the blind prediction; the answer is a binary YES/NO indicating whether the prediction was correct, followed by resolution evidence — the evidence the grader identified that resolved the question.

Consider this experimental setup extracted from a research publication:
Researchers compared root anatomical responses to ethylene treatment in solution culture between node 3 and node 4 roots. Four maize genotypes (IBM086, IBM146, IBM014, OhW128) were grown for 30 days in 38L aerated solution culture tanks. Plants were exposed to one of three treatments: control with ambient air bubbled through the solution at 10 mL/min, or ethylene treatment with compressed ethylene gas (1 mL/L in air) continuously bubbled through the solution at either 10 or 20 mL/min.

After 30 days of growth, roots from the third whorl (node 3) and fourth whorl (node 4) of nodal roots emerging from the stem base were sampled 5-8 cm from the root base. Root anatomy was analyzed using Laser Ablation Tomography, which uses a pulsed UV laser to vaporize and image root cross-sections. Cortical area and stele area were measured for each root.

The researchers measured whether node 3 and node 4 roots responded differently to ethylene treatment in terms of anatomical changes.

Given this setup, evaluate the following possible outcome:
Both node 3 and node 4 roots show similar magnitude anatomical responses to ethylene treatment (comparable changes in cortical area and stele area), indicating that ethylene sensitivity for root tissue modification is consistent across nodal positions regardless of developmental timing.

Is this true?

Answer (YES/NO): NO